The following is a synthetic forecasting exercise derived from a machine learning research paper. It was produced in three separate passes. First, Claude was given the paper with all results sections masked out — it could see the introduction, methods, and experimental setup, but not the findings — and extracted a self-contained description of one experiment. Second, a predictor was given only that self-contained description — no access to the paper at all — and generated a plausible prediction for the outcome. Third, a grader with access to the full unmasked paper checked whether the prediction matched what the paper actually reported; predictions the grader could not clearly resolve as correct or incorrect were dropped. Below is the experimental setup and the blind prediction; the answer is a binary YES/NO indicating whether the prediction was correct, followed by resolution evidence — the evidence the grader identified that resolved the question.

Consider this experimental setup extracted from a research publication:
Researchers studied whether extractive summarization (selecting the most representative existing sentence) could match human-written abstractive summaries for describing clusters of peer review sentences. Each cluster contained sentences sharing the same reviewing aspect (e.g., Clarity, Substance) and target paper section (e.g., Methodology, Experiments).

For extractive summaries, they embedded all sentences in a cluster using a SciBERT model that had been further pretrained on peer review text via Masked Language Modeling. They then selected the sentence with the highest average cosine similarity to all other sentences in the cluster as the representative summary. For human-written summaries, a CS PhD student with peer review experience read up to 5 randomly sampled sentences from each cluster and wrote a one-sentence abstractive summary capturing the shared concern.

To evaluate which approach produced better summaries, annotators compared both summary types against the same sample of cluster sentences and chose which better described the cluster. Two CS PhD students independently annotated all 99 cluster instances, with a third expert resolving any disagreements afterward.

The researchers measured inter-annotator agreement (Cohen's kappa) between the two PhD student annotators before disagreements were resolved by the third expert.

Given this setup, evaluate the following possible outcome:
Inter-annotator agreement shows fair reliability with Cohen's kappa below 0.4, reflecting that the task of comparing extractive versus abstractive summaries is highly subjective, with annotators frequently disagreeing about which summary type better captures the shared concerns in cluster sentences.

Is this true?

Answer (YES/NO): NO